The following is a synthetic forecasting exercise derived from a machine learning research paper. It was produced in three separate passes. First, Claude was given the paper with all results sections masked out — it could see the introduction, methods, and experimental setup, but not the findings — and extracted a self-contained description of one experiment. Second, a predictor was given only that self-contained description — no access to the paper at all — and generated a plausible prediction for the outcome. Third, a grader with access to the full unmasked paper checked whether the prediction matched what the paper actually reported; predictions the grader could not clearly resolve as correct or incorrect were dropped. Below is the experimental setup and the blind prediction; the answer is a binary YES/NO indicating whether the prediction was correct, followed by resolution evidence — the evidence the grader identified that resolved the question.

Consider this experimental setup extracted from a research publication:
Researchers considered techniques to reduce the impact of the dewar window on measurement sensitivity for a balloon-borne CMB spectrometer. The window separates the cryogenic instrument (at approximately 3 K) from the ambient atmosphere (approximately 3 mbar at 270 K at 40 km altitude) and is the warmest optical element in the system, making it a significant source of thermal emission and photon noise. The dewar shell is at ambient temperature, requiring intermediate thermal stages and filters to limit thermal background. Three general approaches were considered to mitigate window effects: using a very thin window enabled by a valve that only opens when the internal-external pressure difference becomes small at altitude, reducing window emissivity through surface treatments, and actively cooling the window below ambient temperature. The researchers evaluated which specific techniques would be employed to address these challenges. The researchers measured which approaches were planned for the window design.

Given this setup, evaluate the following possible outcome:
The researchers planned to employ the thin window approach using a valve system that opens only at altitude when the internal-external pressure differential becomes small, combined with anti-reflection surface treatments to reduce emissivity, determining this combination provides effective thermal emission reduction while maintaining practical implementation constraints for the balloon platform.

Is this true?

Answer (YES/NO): NO